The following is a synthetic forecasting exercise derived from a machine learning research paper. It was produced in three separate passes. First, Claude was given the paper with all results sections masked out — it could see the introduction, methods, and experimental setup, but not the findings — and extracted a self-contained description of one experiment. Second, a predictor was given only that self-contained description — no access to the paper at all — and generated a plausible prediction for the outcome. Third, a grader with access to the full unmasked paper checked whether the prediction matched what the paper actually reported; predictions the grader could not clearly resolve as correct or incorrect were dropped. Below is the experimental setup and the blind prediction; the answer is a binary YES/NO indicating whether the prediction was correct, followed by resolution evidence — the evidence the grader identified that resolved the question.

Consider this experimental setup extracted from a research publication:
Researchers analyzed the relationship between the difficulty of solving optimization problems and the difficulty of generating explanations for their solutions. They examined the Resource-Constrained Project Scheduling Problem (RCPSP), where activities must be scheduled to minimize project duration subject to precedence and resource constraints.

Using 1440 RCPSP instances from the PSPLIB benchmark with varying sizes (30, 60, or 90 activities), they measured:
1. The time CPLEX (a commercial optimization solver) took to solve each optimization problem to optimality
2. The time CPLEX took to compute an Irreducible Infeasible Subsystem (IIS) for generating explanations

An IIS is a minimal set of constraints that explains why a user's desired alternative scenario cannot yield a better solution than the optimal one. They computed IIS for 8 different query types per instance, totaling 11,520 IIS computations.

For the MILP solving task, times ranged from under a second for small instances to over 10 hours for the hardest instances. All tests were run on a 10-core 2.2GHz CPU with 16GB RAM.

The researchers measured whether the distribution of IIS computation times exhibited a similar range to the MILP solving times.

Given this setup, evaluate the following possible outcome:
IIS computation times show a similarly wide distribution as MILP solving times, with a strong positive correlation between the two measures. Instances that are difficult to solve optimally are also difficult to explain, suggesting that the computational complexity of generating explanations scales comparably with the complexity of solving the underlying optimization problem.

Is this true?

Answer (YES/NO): NO